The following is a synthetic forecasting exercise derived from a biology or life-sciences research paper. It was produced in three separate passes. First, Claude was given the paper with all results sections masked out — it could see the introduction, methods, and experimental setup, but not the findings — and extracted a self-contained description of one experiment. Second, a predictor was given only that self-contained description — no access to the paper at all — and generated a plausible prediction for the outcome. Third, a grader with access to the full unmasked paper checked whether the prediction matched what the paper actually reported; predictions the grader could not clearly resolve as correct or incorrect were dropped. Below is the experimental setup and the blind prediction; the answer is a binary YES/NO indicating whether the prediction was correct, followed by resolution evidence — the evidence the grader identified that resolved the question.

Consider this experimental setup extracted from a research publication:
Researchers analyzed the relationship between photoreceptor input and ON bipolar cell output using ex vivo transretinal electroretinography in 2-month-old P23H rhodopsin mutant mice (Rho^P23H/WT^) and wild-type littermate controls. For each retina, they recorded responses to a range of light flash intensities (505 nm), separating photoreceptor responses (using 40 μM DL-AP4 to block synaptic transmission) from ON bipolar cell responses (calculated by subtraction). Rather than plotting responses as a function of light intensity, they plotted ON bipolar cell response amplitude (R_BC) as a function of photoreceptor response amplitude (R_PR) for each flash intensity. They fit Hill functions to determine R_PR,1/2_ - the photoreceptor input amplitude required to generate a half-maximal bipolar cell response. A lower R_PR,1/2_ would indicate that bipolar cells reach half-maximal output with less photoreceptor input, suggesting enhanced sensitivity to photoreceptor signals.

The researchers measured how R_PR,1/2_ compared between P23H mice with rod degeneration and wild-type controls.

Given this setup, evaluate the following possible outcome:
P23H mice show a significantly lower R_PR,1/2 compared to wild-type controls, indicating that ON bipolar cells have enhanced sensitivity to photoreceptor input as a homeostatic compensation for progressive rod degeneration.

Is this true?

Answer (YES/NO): YES